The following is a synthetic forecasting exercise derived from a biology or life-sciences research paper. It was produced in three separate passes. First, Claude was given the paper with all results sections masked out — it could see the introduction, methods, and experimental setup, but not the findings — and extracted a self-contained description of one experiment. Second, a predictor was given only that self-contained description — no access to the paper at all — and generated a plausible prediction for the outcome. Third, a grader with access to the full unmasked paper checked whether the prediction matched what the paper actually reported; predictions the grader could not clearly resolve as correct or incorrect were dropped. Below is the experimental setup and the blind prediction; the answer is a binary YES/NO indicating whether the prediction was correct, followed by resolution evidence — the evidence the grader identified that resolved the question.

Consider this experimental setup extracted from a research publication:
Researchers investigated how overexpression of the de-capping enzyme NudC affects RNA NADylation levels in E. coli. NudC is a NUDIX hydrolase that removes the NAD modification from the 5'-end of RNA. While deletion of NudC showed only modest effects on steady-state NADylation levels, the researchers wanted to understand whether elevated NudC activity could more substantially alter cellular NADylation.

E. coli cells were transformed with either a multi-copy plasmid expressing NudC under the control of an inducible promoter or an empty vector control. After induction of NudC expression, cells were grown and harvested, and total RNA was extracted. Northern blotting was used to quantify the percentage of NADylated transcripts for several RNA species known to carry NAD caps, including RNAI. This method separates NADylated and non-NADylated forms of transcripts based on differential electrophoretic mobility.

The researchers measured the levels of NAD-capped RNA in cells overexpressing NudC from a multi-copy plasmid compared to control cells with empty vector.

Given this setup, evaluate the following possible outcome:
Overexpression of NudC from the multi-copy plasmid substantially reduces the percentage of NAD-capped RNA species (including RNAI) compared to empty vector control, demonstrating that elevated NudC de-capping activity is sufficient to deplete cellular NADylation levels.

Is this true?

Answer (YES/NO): YES